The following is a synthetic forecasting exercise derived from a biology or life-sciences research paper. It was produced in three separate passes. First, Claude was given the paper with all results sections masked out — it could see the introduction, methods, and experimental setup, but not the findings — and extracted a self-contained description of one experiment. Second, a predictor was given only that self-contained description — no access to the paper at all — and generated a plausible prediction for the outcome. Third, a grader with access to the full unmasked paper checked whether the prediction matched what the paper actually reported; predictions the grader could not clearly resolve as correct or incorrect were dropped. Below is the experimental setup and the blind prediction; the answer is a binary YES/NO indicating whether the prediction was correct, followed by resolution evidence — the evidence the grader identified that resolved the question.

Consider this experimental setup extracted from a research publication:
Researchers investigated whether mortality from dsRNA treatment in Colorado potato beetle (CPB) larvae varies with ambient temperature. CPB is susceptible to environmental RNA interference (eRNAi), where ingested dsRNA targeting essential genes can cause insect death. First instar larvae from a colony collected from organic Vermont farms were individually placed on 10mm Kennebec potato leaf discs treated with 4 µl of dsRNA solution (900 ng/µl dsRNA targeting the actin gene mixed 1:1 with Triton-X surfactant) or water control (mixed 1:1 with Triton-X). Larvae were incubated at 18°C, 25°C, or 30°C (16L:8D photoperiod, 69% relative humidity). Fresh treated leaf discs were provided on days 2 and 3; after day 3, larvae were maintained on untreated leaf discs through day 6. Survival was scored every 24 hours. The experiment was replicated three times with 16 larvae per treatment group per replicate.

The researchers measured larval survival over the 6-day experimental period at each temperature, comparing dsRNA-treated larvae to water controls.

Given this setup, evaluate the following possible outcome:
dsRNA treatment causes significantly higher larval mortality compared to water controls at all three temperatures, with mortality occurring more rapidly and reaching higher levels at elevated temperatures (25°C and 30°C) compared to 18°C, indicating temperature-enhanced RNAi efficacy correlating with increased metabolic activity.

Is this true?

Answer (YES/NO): YES